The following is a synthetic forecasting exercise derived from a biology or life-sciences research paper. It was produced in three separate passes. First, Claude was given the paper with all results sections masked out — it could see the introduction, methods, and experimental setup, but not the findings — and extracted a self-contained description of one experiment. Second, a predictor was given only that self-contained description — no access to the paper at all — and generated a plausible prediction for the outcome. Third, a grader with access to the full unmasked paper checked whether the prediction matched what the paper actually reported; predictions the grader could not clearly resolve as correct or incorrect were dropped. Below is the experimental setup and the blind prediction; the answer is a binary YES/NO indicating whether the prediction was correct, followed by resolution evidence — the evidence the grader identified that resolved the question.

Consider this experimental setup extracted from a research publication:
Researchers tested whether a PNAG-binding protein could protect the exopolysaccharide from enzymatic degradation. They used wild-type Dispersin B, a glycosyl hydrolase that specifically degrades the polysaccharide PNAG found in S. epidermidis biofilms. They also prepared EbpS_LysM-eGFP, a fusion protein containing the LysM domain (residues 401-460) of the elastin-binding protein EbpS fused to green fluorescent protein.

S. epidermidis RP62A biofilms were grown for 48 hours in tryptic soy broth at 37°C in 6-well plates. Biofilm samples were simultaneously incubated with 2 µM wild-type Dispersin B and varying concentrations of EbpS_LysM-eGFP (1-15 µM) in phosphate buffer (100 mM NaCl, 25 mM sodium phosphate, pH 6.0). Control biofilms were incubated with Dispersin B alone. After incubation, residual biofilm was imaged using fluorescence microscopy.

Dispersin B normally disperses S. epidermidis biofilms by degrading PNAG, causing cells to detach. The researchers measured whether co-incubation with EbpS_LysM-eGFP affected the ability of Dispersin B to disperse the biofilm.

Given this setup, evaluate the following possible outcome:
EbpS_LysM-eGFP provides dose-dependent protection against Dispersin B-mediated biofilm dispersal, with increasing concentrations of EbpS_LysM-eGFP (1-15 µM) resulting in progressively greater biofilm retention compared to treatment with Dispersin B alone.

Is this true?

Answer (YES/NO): YES